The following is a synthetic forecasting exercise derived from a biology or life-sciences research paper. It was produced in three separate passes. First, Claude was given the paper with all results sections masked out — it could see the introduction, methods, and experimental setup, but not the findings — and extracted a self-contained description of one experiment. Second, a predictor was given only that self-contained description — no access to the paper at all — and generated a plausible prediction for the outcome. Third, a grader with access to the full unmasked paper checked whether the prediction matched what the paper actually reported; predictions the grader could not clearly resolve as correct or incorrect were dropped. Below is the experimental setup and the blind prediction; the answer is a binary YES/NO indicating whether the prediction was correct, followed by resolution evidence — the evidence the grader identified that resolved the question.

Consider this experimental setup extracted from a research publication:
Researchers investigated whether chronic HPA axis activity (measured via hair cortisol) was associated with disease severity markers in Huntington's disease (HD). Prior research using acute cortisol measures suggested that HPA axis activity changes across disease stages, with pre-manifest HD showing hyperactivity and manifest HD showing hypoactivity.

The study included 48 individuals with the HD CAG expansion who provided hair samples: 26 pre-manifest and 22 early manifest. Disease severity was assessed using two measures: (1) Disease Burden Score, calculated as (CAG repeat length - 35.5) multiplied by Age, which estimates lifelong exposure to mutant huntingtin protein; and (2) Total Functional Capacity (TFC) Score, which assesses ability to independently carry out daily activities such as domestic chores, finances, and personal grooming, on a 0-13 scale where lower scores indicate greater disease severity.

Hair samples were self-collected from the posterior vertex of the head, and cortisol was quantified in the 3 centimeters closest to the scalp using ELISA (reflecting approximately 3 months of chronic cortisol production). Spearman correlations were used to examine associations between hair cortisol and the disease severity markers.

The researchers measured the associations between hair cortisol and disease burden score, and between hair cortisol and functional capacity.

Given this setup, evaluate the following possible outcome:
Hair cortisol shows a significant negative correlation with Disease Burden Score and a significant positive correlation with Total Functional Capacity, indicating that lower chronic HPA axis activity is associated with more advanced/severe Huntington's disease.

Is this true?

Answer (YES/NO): NO